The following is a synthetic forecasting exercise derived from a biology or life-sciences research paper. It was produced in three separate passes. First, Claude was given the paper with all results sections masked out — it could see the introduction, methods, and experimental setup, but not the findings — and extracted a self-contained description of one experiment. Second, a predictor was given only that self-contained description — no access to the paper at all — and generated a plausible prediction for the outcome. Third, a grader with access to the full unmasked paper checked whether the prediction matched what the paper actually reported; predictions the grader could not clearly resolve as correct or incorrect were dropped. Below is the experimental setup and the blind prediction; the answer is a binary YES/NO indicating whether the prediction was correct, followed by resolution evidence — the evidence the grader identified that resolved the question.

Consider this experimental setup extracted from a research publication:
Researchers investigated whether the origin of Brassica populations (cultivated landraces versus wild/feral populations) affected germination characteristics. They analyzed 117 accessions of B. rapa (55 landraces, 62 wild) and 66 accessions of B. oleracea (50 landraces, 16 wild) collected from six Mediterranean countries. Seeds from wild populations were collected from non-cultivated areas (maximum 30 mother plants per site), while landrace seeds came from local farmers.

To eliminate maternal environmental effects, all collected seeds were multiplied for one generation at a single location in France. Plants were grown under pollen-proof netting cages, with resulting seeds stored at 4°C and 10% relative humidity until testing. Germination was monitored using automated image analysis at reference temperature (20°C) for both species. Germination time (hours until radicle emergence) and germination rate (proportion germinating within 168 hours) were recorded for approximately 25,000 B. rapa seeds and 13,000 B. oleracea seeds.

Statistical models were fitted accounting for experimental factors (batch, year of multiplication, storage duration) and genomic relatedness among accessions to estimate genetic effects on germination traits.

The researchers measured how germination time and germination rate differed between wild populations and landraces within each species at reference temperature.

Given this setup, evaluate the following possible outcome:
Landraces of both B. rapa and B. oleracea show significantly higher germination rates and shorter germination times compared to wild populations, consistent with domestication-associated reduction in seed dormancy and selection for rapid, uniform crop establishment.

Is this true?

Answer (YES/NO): YES